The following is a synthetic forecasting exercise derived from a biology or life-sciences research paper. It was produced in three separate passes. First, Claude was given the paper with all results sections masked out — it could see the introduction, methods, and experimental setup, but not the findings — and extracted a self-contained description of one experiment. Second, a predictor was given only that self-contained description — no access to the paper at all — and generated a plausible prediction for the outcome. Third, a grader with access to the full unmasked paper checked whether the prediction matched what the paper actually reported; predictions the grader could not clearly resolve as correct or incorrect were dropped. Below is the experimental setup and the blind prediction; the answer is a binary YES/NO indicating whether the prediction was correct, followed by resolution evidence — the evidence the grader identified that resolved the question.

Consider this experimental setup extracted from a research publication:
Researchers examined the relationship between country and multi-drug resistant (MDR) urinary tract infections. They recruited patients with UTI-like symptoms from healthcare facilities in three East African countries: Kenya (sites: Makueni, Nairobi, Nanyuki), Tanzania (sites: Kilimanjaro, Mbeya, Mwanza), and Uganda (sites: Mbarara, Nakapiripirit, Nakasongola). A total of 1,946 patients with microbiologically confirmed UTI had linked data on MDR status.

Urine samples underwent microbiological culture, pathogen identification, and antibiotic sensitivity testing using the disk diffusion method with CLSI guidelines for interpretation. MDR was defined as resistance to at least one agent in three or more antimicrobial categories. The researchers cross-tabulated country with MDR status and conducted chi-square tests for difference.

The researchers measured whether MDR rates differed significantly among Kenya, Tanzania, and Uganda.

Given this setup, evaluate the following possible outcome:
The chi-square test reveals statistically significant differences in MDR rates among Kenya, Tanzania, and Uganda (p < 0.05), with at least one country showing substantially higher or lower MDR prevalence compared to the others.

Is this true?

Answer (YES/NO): YES